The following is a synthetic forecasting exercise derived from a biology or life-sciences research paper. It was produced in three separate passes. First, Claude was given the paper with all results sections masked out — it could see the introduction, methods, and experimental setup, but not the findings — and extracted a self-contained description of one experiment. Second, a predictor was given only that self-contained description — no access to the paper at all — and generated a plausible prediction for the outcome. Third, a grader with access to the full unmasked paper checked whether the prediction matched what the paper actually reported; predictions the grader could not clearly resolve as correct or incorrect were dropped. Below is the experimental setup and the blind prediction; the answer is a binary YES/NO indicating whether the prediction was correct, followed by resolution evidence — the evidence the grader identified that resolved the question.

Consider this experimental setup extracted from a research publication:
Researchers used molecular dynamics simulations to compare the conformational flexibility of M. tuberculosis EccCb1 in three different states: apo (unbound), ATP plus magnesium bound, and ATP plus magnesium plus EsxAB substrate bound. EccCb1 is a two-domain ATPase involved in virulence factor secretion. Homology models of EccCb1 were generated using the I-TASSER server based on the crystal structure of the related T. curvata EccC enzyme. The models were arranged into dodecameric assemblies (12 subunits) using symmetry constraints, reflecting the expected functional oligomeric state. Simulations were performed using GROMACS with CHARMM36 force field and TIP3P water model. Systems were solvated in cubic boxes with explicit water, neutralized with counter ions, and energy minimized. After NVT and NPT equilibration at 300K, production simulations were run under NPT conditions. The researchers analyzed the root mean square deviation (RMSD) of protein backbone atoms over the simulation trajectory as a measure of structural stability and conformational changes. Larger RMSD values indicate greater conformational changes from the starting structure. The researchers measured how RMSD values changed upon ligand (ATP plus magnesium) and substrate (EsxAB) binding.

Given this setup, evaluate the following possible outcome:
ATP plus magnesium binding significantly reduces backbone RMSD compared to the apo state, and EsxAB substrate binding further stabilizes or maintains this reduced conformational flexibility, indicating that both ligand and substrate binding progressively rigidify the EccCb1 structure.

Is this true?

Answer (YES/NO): NO